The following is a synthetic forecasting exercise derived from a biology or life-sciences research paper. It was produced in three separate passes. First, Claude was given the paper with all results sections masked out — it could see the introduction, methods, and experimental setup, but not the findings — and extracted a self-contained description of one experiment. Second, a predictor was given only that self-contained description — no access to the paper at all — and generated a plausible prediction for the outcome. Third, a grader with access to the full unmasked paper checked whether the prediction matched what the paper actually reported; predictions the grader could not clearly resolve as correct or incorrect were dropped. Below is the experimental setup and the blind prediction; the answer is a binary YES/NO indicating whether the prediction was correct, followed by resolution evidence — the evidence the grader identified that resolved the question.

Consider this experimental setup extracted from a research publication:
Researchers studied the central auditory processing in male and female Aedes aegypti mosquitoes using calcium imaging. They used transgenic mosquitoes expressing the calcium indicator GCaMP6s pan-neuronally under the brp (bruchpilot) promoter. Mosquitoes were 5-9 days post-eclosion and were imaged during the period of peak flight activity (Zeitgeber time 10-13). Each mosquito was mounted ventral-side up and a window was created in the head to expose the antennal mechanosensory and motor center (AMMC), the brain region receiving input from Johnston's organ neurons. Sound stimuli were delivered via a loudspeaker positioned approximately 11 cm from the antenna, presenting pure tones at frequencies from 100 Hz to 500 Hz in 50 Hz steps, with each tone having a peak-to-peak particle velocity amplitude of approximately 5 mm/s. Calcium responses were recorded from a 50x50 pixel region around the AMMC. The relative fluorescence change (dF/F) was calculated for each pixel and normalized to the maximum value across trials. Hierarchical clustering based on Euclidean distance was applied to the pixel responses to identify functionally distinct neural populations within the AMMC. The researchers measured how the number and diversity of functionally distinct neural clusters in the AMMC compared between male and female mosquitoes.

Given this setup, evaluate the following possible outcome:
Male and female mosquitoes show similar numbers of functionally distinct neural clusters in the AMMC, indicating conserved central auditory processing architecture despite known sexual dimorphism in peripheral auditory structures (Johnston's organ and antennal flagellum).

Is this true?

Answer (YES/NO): NO